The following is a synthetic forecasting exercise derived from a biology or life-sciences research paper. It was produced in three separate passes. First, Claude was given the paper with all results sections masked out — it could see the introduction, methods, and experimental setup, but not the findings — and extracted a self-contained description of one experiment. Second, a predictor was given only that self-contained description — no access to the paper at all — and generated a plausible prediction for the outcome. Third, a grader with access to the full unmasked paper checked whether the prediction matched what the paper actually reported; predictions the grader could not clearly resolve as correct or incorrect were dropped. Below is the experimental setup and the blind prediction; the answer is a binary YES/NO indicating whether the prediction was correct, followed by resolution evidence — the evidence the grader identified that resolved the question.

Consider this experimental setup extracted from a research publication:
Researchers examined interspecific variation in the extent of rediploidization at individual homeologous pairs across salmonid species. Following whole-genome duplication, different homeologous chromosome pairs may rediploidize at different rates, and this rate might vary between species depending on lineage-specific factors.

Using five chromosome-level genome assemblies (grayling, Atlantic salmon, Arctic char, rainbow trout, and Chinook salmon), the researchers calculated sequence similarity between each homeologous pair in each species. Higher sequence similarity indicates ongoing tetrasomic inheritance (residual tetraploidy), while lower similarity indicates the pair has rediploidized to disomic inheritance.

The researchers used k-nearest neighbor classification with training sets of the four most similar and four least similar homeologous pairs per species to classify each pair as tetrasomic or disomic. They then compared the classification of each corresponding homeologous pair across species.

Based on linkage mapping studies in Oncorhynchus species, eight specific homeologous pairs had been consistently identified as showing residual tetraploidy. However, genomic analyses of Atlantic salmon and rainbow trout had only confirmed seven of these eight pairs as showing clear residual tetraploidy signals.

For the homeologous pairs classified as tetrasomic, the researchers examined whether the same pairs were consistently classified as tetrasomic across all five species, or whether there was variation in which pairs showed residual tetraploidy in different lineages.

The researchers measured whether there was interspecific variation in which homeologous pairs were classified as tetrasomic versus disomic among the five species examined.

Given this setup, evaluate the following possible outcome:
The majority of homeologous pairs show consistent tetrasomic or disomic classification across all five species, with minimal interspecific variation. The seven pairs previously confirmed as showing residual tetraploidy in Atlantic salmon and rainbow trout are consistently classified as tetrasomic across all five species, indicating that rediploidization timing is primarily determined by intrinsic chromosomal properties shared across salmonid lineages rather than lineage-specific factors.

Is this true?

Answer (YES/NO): NO